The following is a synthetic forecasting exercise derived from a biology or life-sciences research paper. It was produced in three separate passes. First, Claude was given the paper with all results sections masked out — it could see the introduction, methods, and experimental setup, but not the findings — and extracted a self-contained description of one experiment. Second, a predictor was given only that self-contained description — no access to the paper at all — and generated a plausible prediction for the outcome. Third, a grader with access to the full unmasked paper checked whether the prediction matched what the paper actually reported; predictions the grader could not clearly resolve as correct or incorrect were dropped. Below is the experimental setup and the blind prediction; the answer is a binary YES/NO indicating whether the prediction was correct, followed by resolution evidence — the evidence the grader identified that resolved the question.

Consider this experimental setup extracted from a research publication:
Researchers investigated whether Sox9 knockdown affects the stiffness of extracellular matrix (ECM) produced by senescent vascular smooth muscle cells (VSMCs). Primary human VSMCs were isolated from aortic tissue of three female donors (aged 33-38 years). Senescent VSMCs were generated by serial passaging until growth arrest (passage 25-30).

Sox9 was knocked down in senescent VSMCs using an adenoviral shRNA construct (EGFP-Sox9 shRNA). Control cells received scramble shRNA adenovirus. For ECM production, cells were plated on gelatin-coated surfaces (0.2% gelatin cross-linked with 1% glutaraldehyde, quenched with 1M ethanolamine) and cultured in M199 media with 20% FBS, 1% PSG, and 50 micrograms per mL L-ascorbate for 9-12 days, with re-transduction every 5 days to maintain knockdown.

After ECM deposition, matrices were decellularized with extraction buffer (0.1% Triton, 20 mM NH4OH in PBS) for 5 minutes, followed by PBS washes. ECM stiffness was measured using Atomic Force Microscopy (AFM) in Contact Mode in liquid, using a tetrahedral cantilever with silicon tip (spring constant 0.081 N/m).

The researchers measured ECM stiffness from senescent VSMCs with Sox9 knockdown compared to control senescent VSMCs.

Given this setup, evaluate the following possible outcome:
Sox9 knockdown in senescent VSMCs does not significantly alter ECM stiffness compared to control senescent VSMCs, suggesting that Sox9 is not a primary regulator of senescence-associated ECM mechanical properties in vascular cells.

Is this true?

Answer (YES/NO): NO